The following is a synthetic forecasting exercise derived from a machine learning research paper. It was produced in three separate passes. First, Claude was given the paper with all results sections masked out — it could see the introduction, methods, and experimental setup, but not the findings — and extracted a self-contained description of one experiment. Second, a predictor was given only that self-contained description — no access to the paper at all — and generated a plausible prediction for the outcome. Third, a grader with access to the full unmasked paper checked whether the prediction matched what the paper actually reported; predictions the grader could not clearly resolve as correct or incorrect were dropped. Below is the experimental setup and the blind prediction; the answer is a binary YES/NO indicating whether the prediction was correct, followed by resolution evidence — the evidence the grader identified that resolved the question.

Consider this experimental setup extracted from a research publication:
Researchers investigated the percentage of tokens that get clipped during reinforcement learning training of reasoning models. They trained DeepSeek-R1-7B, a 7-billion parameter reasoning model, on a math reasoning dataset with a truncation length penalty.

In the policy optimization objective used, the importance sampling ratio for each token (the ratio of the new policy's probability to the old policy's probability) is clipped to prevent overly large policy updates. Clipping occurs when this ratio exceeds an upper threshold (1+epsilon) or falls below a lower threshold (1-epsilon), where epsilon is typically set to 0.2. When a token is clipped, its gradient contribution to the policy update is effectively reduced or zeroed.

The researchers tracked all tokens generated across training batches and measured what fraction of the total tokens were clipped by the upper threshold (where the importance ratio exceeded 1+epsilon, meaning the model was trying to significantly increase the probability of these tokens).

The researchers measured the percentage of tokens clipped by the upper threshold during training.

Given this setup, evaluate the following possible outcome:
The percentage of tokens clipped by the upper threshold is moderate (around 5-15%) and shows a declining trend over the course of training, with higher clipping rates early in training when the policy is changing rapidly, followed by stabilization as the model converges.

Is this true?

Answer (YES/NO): NO